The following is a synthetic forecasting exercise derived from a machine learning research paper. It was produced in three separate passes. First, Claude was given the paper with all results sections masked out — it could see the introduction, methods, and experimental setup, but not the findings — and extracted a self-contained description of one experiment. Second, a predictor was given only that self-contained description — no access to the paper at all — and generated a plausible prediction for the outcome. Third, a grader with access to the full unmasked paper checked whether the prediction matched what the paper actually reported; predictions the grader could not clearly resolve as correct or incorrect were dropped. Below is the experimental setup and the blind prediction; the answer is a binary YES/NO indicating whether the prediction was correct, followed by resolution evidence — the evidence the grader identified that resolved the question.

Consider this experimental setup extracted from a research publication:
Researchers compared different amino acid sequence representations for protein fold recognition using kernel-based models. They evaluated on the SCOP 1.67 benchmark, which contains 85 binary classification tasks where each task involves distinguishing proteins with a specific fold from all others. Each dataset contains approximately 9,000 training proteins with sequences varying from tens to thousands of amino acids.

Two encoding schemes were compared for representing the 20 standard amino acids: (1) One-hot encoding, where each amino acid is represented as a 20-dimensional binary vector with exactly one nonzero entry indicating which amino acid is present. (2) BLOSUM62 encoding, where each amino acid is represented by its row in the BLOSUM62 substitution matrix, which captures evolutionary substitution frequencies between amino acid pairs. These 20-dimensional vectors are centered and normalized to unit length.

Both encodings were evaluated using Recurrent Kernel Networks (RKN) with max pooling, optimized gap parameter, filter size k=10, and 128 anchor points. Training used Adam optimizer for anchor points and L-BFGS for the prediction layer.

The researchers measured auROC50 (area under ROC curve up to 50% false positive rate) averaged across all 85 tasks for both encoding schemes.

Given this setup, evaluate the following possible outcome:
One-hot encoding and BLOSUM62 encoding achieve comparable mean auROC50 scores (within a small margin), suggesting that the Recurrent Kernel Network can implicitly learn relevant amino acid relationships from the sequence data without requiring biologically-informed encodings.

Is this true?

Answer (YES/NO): NO